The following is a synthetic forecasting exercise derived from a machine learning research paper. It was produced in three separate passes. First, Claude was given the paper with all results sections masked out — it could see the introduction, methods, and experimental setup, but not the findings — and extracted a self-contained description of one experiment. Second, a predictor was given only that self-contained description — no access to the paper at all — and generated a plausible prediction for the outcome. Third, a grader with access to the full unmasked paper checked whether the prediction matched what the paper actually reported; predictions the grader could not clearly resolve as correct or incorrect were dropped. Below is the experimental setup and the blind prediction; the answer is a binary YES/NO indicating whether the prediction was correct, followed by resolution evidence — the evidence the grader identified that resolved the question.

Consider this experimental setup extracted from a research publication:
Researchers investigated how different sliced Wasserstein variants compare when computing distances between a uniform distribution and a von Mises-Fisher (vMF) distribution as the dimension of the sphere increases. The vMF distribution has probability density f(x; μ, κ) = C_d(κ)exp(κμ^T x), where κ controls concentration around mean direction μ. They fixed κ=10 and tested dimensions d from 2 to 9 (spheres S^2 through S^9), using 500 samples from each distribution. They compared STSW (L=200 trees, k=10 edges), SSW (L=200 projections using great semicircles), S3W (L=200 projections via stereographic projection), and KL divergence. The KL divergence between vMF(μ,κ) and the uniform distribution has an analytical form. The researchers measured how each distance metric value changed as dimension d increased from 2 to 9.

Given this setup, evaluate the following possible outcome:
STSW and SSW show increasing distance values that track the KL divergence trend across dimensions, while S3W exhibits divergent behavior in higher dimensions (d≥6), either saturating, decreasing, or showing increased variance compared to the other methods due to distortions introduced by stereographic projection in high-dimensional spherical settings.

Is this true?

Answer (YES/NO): NO